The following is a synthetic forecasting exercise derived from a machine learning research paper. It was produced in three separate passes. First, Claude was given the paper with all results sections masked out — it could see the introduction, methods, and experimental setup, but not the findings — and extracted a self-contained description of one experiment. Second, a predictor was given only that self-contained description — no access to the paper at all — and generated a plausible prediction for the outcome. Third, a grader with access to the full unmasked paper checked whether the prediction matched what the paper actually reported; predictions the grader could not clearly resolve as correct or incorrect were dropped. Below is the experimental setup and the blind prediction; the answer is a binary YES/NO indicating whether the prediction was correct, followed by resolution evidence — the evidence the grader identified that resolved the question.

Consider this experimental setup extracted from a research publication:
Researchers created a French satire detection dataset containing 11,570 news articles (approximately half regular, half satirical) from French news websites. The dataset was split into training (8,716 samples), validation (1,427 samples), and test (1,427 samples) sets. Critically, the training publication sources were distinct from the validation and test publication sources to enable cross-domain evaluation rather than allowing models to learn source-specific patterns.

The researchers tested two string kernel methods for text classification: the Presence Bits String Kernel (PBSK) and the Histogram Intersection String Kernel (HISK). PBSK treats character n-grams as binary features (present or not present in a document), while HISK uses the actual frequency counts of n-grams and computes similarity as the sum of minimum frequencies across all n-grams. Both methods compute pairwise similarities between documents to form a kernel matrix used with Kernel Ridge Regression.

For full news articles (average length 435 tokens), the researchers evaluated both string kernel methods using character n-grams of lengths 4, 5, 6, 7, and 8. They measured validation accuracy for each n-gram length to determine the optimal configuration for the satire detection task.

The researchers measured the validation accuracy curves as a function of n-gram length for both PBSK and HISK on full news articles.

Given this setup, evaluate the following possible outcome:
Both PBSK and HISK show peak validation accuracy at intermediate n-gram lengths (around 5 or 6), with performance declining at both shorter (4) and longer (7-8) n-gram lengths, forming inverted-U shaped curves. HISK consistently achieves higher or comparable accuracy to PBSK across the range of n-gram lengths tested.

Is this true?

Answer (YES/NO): NO